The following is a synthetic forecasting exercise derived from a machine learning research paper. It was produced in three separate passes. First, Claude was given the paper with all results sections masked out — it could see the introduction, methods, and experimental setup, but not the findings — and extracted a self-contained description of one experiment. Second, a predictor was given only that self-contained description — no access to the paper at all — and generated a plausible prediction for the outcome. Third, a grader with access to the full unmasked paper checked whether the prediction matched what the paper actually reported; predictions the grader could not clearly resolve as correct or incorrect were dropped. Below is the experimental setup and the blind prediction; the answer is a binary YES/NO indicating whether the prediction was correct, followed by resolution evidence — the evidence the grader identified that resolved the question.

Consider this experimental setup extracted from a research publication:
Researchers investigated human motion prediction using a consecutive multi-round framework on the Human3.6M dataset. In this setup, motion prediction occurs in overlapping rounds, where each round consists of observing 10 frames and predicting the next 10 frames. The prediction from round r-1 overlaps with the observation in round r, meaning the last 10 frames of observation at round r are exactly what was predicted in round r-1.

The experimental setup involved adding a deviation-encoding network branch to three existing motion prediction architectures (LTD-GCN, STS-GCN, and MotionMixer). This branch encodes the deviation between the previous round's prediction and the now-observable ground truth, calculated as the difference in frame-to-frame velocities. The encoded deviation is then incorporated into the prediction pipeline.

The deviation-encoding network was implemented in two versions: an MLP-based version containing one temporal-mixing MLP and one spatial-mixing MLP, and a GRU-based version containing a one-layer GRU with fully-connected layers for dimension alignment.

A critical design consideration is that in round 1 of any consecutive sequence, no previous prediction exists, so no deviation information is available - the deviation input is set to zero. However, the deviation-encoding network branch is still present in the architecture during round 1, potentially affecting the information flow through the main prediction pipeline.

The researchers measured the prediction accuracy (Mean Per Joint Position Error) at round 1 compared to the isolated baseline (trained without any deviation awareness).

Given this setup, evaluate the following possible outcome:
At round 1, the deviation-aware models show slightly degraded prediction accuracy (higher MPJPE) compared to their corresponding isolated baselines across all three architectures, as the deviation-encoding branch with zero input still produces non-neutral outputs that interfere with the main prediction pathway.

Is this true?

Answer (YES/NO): NO